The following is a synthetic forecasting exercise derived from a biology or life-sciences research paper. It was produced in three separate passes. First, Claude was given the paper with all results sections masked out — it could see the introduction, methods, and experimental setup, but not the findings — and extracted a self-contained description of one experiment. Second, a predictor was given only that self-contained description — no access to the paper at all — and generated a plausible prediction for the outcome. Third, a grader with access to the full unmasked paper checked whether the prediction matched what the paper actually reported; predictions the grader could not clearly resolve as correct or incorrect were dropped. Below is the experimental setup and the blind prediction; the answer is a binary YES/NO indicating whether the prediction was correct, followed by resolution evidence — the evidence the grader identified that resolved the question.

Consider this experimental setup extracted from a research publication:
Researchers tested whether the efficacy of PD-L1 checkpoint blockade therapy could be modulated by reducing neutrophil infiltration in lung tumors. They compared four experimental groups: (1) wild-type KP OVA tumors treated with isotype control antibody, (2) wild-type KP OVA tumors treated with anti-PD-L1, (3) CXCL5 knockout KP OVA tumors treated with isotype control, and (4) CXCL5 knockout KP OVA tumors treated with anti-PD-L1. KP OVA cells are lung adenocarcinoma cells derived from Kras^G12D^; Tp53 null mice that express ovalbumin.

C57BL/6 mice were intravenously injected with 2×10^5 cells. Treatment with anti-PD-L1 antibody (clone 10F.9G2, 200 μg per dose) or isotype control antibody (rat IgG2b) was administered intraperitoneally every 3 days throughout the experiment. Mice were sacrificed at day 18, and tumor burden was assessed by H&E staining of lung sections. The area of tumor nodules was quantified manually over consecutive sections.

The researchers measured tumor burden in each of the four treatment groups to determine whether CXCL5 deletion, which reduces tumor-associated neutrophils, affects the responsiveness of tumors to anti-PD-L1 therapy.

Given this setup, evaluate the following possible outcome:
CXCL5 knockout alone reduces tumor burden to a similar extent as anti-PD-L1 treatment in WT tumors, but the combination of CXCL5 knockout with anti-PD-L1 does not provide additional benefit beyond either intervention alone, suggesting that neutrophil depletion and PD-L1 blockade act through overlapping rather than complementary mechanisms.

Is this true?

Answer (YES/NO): NO